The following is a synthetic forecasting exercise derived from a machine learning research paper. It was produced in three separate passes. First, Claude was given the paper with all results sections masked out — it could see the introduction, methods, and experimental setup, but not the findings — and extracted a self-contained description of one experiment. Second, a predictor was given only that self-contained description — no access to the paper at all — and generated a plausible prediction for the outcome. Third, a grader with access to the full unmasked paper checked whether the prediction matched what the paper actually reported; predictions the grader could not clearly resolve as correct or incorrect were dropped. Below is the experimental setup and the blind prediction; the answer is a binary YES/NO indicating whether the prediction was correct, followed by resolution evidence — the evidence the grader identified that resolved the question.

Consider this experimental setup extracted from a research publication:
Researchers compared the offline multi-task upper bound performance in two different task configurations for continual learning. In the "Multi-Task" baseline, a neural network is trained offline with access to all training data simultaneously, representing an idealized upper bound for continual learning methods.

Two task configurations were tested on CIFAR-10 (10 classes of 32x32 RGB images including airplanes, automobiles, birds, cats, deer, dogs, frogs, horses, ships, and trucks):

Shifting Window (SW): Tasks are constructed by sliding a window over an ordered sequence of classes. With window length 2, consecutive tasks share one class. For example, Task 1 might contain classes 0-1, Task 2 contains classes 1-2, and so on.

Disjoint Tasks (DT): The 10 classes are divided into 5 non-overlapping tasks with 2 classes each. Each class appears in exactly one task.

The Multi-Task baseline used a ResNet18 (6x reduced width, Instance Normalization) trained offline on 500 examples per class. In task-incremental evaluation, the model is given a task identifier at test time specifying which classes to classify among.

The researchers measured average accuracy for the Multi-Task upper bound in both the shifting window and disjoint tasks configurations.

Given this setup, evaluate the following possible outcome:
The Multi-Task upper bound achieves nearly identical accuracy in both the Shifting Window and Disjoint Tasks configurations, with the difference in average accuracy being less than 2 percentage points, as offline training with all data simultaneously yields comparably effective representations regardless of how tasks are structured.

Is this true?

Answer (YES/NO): NO